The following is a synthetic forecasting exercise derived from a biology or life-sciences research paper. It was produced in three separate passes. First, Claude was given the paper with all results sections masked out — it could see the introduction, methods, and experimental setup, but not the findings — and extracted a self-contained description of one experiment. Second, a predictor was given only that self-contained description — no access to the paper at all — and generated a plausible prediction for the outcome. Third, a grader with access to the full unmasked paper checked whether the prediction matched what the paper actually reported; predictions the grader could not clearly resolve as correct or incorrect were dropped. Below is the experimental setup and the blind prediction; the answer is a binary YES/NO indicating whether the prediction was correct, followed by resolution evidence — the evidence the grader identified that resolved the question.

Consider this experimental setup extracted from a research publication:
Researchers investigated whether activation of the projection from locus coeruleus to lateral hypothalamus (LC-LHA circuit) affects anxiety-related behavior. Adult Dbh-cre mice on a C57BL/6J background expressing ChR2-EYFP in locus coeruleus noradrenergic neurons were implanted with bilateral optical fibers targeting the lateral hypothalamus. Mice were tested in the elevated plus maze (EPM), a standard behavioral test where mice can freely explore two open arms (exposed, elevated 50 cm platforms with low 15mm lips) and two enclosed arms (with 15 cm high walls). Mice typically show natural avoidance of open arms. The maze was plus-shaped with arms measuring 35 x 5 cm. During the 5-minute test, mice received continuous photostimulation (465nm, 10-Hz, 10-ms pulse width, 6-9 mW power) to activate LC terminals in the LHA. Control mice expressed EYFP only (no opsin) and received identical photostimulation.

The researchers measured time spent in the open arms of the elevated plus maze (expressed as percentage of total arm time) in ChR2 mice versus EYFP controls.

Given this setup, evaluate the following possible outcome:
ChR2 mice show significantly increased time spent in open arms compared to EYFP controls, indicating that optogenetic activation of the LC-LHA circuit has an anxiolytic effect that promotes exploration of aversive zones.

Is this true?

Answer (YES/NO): NO